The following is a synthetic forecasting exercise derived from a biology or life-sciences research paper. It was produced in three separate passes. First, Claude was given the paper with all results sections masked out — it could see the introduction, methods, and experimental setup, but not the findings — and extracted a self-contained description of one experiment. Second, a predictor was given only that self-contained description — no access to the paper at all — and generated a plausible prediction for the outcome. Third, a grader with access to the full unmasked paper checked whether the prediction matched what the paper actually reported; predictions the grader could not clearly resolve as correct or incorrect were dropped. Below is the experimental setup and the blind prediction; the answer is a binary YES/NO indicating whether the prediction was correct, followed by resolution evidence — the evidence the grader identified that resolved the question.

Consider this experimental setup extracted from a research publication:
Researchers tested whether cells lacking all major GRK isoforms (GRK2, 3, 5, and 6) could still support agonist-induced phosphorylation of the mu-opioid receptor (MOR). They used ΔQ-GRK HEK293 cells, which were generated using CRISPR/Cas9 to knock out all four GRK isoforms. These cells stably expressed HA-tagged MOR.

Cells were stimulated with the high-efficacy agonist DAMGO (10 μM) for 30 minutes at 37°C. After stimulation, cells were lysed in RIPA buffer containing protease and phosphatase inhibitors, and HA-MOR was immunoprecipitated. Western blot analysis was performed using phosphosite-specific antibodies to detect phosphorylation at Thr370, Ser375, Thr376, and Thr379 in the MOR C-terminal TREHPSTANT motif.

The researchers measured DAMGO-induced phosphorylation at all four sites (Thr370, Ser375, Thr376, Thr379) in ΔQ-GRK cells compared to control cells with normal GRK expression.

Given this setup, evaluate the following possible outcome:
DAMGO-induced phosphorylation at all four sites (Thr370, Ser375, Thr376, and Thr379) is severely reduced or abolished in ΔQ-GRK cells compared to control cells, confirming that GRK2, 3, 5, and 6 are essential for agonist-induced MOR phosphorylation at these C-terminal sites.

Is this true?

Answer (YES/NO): YES